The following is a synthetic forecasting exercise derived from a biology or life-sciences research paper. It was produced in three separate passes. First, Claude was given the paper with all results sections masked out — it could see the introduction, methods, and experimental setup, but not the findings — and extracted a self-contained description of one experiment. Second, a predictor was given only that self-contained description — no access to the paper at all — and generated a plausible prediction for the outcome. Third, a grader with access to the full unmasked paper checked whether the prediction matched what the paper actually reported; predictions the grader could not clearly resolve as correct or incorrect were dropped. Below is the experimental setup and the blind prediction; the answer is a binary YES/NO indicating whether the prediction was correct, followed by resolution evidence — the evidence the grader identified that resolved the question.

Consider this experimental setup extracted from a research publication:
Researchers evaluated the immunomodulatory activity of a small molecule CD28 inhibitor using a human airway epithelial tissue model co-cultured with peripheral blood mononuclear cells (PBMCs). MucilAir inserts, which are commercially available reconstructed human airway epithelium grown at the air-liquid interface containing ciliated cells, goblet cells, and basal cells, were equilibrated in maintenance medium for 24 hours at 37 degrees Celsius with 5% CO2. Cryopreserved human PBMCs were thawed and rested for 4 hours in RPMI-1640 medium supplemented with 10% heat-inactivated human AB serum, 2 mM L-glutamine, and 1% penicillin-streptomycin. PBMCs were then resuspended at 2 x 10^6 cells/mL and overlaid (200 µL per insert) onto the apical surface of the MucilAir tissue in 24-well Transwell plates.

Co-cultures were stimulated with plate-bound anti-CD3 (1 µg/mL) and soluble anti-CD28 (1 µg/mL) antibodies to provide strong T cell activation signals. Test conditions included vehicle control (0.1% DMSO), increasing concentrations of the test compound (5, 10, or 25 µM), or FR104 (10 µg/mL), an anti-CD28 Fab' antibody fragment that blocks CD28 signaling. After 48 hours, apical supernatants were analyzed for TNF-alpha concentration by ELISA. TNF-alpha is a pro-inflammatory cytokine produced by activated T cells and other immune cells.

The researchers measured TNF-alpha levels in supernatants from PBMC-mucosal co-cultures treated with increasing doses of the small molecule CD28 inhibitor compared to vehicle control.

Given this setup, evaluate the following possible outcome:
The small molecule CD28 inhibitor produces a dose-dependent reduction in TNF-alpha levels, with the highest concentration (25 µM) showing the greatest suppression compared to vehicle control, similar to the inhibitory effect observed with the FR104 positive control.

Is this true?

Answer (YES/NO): YES